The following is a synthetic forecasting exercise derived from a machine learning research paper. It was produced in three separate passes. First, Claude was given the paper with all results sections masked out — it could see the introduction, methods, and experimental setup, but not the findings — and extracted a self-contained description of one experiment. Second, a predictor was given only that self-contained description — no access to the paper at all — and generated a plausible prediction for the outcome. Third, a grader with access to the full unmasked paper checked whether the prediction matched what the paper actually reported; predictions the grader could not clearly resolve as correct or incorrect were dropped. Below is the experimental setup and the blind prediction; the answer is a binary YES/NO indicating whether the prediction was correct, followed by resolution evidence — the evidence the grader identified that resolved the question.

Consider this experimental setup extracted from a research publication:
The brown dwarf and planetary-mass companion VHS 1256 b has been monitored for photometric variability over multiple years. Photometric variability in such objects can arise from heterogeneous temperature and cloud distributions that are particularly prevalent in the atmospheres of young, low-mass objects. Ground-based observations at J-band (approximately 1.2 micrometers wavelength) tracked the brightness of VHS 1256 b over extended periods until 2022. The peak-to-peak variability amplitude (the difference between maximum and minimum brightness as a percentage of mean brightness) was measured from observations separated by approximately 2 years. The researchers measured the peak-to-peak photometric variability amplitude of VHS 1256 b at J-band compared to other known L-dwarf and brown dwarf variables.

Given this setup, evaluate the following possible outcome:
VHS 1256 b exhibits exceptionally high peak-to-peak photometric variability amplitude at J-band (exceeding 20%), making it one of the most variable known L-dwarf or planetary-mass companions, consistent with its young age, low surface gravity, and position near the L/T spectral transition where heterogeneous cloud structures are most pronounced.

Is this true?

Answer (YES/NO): YES